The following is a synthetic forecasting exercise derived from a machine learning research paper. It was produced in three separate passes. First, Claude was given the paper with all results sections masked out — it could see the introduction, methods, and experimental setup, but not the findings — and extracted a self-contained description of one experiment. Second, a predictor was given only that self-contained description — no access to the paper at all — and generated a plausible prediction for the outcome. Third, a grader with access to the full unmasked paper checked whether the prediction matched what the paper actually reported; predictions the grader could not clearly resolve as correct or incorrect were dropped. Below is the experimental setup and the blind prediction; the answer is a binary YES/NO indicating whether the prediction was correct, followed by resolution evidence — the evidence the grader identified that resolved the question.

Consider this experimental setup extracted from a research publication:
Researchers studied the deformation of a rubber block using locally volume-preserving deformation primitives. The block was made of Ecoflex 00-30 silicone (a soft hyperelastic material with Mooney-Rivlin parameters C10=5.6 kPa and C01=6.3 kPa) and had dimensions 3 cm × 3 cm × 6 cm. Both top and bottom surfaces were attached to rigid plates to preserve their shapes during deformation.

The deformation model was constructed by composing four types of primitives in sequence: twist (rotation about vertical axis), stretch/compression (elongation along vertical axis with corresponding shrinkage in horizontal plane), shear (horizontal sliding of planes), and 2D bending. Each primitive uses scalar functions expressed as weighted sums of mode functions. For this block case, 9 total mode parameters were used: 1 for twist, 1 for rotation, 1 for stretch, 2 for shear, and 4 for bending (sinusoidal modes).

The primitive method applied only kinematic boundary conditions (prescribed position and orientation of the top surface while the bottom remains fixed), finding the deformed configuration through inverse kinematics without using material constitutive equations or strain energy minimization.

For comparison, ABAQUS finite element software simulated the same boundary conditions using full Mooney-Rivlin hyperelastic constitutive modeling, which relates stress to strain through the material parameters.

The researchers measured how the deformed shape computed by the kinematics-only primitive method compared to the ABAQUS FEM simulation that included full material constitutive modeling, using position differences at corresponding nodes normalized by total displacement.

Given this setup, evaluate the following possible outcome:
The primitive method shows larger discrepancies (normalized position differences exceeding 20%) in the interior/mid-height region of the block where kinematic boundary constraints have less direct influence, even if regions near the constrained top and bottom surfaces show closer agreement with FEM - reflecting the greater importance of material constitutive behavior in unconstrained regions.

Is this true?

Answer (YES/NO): NO